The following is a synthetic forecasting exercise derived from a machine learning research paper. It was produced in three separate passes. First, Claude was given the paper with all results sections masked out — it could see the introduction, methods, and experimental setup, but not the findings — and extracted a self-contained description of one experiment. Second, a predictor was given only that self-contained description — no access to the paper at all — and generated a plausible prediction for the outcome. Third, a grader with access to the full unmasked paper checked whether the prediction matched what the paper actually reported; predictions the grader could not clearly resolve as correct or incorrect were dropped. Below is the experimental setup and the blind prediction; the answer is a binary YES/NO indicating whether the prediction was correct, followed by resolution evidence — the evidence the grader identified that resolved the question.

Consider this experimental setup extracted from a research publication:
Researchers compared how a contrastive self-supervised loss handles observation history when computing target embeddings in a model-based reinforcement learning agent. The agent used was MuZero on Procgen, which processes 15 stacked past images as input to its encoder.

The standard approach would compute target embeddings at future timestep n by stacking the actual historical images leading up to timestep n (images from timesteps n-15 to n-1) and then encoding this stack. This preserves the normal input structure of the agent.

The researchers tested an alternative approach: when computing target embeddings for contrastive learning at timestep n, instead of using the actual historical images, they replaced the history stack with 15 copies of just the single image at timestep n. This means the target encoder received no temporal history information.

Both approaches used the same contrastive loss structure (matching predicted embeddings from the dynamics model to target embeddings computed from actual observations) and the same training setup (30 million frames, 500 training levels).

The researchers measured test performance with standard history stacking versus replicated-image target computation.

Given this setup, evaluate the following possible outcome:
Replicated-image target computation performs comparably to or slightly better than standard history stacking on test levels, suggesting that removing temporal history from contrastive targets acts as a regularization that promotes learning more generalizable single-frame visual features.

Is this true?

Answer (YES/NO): YES